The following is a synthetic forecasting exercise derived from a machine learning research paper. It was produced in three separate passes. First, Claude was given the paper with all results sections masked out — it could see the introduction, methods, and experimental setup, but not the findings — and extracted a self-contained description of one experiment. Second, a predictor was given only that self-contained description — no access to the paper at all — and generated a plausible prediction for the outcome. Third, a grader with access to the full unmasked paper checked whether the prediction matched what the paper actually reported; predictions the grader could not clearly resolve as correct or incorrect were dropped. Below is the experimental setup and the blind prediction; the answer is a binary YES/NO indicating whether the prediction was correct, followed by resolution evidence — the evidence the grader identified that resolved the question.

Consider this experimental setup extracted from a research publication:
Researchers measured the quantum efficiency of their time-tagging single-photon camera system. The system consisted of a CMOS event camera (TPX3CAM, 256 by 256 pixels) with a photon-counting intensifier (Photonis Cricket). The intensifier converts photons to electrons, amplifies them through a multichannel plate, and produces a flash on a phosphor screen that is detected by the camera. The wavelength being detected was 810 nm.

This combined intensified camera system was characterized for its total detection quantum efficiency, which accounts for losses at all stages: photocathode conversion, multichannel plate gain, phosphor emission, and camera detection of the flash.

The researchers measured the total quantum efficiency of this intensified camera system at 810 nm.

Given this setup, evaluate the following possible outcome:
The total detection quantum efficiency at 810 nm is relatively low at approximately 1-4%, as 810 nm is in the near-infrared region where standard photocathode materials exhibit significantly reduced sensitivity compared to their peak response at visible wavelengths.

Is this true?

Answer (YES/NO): NO